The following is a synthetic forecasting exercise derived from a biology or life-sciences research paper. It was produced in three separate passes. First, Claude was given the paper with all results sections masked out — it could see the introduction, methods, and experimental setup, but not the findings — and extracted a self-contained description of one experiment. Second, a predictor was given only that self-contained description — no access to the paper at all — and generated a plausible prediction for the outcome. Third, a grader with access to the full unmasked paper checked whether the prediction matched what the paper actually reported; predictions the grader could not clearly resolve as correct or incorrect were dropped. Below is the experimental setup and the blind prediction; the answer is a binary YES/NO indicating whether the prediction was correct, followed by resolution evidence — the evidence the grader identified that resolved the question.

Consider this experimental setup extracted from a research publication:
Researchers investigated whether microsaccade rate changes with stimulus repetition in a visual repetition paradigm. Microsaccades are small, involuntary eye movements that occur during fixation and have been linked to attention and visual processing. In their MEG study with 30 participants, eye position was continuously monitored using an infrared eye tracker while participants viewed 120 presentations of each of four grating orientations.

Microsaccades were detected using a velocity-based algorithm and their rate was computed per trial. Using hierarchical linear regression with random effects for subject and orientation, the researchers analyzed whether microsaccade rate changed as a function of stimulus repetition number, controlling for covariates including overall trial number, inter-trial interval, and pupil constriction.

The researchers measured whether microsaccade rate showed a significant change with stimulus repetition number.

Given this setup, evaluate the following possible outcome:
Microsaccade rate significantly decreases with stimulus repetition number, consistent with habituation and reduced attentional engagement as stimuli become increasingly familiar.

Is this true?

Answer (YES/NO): NO